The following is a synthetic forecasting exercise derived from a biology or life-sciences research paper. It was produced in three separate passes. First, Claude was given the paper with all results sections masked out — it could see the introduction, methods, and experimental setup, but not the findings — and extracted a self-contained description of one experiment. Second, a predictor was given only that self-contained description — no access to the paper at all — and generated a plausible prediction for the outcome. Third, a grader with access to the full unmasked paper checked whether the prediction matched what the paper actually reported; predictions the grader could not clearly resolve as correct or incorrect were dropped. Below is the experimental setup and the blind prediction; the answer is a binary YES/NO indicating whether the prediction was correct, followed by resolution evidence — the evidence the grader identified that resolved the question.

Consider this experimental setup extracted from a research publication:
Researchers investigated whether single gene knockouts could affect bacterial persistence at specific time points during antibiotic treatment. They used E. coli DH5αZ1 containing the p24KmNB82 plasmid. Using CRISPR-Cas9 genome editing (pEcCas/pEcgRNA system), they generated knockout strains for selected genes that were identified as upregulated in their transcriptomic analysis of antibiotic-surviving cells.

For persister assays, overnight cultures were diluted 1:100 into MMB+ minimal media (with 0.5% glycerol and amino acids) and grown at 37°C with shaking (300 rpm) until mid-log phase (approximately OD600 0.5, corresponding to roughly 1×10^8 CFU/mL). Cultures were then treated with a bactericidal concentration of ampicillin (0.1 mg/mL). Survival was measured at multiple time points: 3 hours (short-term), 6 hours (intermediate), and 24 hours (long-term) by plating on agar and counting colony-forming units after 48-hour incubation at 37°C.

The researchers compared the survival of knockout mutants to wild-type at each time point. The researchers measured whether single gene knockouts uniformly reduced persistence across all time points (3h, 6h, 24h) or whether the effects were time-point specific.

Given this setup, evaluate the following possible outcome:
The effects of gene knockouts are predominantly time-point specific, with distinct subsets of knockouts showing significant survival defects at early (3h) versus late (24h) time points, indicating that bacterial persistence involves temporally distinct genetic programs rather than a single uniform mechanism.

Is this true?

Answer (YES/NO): NO